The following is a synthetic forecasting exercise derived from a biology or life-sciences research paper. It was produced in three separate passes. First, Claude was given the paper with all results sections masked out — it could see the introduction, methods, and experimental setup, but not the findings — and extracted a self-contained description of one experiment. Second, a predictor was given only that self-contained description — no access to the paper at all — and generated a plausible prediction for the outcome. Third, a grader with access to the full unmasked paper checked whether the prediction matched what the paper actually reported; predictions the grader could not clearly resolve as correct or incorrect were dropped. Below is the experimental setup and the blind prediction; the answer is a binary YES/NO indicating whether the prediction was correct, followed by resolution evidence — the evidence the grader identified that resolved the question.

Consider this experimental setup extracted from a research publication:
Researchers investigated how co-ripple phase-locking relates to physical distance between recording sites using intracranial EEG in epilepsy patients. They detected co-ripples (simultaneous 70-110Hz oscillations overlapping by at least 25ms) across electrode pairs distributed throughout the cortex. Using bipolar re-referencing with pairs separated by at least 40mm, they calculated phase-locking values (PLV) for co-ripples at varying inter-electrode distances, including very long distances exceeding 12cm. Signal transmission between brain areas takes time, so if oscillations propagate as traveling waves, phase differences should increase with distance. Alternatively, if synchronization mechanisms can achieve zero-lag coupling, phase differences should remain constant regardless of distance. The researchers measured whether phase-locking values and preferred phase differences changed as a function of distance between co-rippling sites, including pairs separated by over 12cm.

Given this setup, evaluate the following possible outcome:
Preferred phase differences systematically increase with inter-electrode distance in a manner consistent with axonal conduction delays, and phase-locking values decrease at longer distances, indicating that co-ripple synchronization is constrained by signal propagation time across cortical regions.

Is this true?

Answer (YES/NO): NO